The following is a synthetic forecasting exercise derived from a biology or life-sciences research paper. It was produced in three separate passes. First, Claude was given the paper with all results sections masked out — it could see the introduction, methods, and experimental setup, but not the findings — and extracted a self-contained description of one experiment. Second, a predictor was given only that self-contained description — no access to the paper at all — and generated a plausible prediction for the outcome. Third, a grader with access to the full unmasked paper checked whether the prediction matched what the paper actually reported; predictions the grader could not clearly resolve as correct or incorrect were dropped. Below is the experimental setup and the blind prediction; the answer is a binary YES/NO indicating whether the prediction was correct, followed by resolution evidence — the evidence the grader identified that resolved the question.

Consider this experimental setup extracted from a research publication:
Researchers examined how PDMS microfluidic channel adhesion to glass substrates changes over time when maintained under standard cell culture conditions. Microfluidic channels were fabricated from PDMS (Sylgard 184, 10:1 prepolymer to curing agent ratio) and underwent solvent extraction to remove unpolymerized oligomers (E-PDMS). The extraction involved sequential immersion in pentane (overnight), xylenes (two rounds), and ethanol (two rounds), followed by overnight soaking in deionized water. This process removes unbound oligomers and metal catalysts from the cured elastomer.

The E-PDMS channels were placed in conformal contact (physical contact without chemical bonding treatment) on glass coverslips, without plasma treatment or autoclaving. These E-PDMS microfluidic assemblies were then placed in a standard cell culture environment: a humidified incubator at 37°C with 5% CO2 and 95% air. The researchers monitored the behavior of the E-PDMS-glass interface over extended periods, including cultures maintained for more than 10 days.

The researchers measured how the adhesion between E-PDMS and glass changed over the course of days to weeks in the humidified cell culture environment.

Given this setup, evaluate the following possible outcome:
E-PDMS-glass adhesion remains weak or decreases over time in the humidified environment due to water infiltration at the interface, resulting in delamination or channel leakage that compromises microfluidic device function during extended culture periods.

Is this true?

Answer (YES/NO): NO